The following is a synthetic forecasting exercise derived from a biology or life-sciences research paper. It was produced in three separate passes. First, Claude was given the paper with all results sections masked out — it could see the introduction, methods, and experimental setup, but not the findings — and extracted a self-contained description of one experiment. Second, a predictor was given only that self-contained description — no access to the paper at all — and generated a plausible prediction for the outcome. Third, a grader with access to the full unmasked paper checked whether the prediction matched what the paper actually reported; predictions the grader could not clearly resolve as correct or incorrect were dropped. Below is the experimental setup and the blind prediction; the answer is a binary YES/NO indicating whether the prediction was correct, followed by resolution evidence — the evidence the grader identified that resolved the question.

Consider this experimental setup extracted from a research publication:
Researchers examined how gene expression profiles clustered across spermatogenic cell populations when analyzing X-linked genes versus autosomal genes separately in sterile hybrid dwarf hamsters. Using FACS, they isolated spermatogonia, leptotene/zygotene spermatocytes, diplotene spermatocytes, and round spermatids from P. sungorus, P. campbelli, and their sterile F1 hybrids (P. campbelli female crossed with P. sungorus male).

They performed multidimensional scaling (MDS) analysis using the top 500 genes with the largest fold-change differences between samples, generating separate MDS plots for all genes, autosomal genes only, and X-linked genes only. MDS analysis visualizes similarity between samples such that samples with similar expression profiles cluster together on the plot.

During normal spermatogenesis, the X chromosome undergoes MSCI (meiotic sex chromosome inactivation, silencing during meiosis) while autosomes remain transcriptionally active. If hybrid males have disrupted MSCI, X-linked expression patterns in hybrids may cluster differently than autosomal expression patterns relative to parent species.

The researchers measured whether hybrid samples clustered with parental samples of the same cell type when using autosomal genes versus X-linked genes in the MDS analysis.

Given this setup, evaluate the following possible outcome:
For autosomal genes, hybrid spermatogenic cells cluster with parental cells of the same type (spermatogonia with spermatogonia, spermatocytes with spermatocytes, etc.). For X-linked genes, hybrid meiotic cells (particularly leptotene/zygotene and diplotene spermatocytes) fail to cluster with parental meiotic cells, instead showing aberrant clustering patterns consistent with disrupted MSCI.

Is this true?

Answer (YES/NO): NO